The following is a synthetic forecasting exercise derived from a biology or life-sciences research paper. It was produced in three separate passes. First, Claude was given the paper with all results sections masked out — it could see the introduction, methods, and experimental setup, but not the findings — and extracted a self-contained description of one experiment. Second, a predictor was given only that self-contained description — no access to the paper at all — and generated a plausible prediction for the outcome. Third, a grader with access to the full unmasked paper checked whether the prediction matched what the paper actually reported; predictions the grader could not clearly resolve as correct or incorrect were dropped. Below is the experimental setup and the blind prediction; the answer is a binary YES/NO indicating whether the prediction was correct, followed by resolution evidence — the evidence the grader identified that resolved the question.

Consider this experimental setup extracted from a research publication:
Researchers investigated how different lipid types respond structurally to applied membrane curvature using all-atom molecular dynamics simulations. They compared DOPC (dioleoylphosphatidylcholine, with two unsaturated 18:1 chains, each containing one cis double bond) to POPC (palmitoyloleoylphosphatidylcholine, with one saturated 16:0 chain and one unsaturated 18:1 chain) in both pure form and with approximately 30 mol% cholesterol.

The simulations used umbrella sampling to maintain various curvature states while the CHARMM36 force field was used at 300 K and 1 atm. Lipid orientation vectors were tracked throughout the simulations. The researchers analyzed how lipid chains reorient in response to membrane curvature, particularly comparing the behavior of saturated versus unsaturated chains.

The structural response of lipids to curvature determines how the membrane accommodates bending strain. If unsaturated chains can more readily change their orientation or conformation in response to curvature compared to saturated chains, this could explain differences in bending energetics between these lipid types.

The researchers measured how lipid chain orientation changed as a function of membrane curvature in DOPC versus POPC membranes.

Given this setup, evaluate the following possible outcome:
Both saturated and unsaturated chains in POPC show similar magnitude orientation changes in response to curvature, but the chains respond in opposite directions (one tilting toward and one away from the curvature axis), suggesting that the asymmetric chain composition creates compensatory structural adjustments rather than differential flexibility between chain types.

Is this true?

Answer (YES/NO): NO